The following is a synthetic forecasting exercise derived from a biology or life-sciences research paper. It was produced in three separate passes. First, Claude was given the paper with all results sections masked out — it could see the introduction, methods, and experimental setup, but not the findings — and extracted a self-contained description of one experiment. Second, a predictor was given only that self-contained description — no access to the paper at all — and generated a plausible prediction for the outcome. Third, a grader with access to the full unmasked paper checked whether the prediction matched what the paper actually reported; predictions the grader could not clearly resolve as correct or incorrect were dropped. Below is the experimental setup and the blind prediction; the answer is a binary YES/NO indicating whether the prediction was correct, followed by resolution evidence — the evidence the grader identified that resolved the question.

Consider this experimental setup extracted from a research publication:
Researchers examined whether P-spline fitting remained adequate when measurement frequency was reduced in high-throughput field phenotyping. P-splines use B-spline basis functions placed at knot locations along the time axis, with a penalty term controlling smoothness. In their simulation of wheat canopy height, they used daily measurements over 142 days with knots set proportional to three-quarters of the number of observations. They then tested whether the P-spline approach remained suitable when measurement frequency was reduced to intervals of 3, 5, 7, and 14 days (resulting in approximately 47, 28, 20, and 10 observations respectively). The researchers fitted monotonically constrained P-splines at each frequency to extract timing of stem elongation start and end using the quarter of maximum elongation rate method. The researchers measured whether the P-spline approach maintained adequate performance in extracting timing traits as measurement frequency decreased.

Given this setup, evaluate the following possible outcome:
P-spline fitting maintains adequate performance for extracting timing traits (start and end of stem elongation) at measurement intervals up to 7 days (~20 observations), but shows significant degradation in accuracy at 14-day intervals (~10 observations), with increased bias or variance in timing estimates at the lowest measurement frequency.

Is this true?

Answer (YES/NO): NO